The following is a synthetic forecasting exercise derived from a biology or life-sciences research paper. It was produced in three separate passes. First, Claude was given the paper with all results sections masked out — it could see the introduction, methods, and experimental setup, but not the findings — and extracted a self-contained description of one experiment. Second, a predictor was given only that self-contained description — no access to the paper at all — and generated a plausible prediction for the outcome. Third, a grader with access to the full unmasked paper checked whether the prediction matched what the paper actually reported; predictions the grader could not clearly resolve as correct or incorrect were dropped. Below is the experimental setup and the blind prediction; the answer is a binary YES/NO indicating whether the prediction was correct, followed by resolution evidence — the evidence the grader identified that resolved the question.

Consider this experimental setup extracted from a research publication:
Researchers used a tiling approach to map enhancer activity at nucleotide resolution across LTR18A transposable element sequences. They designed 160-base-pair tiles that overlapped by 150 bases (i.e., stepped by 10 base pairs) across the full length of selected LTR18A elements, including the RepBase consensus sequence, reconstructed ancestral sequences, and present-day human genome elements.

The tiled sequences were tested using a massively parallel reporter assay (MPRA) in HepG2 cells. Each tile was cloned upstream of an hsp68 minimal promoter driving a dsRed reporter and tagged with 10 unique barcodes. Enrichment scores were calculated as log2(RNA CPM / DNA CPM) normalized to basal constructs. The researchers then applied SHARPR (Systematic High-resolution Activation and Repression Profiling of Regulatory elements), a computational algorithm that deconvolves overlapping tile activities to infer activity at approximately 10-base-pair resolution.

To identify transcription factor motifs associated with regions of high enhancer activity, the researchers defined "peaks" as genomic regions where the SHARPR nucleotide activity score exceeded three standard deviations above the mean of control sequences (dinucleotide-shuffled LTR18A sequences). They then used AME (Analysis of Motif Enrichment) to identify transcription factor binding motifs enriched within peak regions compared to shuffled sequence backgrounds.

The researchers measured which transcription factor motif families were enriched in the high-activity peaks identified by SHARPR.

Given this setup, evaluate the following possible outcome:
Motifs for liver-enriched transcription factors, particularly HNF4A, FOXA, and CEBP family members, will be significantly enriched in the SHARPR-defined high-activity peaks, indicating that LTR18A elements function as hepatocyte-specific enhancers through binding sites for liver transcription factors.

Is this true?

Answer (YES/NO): NO